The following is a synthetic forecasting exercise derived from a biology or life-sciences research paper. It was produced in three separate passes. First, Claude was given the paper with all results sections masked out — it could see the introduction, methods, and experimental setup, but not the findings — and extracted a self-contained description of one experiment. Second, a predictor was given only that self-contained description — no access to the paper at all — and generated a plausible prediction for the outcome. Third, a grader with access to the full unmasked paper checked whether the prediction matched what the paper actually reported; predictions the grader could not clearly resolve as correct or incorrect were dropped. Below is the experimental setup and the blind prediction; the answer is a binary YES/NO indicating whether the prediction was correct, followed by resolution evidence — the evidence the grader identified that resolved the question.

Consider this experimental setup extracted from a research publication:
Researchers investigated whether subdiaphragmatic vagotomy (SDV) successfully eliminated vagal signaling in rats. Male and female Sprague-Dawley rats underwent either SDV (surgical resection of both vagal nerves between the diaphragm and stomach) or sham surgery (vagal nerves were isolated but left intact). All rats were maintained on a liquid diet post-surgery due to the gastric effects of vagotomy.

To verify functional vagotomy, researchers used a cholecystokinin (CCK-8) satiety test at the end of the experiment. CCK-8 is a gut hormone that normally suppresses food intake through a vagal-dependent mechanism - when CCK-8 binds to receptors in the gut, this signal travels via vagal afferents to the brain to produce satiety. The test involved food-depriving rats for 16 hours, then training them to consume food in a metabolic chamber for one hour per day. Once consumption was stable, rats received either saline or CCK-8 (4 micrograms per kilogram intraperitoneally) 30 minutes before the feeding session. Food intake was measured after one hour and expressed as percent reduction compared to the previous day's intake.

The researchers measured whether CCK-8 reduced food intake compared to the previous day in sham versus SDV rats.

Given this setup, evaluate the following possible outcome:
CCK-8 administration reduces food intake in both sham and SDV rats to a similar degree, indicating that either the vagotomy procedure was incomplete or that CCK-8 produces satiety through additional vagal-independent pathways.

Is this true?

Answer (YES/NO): NO